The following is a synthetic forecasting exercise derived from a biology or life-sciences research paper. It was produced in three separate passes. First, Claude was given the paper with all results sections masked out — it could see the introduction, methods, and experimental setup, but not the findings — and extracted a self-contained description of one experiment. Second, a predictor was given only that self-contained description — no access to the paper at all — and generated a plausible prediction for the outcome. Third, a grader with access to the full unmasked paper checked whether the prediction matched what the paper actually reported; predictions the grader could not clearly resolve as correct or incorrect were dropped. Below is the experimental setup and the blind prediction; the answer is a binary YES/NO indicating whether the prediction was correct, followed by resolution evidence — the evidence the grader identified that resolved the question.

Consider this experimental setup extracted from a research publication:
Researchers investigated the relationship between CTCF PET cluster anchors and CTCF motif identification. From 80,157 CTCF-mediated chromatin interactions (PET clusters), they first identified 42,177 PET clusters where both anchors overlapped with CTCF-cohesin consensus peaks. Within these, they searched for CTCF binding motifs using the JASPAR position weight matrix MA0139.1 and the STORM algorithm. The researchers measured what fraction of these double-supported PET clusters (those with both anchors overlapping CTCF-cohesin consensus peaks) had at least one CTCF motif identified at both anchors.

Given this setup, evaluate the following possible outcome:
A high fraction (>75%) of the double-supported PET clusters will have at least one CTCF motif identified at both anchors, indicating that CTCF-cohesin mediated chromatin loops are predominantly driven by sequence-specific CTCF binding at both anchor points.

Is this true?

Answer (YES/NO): YES